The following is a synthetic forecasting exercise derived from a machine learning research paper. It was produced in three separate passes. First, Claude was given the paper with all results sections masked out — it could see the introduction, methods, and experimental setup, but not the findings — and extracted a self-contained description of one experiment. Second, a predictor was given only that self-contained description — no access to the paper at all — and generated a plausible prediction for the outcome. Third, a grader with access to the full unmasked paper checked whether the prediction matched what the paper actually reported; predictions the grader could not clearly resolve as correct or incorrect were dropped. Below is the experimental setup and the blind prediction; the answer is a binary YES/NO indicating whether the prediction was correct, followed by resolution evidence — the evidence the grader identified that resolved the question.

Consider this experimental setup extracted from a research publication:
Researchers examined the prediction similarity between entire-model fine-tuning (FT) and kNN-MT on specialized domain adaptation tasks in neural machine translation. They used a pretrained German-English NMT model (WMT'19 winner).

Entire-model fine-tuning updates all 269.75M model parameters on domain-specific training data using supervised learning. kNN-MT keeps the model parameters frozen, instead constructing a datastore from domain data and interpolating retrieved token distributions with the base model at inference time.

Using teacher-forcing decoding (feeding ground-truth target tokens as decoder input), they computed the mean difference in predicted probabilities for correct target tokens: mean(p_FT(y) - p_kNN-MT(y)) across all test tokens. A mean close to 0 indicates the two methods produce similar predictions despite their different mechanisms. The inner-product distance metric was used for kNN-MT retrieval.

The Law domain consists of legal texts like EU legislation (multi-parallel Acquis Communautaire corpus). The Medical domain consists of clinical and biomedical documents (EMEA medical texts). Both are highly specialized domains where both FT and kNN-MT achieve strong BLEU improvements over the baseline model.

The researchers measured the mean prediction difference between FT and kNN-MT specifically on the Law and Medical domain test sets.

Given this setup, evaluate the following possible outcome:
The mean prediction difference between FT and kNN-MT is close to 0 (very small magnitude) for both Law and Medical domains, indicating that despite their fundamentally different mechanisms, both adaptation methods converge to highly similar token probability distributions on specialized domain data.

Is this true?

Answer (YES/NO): NO